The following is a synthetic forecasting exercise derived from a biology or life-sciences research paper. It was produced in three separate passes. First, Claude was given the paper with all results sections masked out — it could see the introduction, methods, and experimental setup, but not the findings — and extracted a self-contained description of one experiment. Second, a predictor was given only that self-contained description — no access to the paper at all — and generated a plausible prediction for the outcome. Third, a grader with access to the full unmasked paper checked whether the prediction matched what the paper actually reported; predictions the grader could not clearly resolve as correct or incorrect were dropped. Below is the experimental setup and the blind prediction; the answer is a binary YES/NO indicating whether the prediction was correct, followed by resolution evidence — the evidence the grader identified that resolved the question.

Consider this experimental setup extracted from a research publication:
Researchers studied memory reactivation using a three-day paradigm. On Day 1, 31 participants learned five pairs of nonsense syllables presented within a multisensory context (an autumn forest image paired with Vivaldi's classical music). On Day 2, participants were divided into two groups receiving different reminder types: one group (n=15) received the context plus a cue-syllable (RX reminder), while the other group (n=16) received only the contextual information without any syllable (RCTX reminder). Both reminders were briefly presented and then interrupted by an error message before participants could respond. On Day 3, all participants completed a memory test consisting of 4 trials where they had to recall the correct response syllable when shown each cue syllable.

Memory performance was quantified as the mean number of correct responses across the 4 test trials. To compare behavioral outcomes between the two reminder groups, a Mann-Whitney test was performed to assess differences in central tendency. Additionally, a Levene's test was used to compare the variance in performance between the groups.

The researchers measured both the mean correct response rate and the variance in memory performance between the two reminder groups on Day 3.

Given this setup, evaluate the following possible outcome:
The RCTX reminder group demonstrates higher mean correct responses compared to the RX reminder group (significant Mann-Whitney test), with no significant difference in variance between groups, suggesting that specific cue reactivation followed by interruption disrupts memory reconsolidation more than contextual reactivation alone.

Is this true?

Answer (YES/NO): NO